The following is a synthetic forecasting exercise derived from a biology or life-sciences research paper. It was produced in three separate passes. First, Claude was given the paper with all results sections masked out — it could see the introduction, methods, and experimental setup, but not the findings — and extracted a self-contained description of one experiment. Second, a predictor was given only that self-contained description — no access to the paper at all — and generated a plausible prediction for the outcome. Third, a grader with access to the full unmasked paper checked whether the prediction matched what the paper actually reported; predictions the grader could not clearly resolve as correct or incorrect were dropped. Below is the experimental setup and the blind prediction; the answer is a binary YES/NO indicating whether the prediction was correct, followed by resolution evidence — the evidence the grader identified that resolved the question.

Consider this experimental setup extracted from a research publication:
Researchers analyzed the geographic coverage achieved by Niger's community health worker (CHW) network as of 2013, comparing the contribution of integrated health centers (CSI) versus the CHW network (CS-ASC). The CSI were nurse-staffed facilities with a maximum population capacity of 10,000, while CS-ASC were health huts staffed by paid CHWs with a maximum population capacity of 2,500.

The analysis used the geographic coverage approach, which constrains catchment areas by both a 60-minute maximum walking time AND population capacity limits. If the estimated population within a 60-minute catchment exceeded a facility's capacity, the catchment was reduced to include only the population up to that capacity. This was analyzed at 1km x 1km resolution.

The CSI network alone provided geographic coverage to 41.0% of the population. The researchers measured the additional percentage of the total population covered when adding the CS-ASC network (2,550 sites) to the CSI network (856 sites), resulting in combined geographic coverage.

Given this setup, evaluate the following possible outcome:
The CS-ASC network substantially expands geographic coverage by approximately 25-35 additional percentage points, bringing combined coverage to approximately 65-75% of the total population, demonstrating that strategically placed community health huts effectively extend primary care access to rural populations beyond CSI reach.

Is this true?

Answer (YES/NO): NO